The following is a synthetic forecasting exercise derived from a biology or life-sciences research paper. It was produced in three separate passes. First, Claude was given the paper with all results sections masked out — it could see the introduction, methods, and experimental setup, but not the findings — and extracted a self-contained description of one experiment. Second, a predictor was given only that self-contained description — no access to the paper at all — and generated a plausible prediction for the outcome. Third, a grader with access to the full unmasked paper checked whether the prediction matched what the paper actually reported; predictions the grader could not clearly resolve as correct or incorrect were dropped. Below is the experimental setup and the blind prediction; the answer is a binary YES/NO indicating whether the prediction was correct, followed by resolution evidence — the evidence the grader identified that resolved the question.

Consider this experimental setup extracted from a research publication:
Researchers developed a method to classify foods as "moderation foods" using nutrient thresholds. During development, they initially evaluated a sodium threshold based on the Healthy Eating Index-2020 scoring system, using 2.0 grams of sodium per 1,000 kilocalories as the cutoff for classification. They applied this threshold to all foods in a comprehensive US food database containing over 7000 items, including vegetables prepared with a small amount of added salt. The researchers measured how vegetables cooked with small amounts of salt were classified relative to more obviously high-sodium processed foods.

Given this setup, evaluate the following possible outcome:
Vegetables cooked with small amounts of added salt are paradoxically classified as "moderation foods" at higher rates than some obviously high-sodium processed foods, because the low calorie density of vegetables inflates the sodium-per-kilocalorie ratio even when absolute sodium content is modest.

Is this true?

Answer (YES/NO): YES